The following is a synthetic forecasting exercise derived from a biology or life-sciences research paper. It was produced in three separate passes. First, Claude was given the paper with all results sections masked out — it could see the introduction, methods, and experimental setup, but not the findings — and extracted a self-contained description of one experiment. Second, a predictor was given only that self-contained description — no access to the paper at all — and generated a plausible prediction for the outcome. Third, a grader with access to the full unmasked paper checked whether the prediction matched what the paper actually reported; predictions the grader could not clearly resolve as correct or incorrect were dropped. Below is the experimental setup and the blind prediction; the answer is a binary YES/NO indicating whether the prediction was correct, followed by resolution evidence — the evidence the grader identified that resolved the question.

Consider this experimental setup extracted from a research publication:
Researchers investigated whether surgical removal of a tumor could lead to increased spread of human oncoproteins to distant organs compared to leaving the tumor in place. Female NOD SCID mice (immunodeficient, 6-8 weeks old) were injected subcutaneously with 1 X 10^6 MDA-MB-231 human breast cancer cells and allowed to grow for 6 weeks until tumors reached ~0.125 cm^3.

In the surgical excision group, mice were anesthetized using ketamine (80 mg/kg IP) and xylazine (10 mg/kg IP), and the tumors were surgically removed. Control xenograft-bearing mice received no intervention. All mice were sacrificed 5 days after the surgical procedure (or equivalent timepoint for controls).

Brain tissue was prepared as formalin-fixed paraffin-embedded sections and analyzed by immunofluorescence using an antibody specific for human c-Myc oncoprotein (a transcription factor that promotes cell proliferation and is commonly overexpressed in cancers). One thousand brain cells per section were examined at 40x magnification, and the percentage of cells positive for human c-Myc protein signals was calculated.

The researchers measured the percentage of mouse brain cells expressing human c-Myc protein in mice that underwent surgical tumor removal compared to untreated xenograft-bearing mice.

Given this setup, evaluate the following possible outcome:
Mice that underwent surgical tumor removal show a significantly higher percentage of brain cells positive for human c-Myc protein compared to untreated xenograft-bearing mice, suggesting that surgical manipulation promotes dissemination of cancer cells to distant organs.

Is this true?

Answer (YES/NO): NO